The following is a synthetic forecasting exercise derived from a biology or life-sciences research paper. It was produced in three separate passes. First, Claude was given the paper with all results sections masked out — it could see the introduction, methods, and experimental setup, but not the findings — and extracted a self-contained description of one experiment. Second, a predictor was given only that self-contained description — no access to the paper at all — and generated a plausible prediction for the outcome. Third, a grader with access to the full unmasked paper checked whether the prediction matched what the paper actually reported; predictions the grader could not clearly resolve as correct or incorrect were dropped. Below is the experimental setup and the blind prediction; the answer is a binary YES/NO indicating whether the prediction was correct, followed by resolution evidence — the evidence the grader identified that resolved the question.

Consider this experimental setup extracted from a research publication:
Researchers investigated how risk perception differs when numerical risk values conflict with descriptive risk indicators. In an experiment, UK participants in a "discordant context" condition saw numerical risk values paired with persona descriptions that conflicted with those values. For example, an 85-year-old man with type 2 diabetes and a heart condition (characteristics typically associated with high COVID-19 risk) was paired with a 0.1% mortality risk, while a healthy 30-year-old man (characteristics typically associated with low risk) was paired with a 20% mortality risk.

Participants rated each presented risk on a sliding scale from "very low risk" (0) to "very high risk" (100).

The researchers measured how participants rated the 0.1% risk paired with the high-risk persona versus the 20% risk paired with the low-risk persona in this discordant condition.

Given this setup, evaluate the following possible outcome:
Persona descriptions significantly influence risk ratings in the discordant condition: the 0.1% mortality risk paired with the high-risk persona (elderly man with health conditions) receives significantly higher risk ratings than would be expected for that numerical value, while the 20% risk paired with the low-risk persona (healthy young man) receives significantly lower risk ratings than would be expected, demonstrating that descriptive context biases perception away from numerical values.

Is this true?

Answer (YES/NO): YES